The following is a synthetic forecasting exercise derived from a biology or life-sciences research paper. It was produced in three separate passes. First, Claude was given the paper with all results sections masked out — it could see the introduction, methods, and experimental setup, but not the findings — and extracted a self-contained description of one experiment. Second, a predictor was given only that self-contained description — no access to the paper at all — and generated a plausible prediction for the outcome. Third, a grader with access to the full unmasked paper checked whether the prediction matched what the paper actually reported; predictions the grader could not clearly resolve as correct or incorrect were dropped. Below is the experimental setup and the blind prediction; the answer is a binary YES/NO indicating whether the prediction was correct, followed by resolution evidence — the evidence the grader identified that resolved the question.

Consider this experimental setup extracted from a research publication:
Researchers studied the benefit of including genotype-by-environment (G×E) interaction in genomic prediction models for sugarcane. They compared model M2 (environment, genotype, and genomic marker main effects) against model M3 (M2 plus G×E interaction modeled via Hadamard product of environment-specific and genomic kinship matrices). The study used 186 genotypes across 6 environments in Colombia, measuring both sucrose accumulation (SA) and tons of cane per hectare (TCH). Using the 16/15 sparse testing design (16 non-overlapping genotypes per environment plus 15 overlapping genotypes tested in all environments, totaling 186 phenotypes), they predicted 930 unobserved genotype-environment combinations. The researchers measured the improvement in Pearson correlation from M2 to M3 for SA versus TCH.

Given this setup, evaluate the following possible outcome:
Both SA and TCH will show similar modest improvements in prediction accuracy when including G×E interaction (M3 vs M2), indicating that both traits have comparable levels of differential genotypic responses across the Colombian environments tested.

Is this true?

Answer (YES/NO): NO